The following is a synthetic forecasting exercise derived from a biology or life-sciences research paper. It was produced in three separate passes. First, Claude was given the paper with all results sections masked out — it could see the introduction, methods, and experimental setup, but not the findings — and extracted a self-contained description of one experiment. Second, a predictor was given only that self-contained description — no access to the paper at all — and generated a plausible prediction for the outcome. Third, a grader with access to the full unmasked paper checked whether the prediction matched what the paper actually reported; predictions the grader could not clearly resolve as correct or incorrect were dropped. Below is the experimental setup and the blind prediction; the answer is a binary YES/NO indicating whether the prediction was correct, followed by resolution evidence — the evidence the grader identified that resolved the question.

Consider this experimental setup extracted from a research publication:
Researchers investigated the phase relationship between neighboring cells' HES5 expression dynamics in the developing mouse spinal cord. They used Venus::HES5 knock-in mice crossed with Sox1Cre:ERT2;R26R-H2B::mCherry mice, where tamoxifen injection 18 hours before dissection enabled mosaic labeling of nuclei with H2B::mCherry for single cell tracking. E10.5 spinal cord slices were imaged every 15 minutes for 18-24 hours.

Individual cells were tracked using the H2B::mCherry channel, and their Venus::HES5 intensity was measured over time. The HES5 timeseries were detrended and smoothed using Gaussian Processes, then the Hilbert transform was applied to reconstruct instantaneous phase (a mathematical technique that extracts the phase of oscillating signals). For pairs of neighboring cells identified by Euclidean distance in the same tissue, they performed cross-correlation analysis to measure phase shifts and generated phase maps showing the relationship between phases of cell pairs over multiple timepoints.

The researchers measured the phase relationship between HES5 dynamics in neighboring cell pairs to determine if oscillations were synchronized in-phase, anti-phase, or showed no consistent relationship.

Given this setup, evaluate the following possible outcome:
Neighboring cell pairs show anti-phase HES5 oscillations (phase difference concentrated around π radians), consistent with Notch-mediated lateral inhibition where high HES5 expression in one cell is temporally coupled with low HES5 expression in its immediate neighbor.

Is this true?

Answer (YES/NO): NO